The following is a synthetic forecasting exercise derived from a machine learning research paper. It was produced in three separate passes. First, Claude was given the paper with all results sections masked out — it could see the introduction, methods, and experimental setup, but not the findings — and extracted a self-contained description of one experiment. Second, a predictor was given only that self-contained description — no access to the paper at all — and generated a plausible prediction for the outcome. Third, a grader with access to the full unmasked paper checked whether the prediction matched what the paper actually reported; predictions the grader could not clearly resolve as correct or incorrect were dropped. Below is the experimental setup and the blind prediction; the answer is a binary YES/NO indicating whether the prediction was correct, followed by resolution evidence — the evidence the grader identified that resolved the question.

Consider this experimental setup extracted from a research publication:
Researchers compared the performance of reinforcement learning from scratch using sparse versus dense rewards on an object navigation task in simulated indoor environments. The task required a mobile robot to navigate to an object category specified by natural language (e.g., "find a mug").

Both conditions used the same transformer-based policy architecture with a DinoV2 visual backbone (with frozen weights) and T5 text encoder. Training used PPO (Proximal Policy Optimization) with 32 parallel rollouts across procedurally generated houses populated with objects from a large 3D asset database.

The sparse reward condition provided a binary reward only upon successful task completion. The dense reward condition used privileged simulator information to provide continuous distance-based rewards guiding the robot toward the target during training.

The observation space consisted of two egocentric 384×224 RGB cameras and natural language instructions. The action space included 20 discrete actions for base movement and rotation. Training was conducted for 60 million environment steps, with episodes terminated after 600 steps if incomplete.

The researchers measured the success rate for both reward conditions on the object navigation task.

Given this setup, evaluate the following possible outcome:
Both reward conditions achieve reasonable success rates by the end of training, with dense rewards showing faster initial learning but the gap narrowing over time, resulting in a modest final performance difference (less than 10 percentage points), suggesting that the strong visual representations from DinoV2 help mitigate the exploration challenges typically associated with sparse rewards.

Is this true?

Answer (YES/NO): NO